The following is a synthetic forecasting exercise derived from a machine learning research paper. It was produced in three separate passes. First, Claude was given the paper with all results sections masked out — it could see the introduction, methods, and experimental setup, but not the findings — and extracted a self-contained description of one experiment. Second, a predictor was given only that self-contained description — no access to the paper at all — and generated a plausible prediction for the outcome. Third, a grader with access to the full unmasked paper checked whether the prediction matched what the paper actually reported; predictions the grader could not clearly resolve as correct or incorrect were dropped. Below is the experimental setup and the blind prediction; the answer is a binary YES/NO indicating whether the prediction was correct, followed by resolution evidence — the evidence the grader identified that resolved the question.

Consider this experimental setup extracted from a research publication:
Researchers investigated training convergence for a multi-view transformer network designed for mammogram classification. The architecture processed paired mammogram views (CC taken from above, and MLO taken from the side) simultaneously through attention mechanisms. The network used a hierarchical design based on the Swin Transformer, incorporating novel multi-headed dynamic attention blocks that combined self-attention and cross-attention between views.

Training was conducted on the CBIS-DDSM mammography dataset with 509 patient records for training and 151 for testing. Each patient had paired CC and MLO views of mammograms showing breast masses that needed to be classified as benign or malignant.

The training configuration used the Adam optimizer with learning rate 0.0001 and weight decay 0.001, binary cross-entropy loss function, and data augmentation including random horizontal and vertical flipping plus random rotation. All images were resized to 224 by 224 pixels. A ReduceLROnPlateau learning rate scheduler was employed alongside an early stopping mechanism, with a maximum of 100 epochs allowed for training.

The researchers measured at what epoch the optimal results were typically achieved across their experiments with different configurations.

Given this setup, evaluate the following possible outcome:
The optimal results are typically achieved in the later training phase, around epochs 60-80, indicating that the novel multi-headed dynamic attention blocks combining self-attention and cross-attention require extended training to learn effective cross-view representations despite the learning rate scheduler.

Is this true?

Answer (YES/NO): NO